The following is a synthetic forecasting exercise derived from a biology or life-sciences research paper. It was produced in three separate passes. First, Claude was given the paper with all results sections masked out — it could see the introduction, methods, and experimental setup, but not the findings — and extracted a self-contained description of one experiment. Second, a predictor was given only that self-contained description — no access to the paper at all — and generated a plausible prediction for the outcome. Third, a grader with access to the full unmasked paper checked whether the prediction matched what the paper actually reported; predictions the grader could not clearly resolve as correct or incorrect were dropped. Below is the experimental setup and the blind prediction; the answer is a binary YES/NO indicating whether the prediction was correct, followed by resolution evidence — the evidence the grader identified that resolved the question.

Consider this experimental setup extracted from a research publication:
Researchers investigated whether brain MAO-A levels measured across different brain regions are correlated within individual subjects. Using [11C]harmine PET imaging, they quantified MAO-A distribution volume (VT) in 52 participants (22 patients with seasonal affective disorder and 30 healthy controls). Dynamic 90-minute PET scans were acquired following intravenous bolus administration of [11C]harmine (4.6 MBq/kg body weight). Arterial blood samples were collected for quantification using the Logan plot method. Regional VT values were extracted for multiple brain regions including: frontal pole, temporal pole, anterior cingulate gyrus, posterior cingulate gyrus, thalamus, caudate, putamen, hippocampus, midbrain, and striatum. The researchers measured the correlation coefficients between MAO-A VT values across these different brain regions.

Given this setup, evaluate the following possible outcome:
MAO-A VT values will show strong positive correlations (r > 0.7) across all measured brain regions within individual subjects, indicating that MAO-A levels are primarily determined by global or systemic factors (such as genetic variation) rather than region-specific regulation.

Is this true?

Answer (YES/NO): YES